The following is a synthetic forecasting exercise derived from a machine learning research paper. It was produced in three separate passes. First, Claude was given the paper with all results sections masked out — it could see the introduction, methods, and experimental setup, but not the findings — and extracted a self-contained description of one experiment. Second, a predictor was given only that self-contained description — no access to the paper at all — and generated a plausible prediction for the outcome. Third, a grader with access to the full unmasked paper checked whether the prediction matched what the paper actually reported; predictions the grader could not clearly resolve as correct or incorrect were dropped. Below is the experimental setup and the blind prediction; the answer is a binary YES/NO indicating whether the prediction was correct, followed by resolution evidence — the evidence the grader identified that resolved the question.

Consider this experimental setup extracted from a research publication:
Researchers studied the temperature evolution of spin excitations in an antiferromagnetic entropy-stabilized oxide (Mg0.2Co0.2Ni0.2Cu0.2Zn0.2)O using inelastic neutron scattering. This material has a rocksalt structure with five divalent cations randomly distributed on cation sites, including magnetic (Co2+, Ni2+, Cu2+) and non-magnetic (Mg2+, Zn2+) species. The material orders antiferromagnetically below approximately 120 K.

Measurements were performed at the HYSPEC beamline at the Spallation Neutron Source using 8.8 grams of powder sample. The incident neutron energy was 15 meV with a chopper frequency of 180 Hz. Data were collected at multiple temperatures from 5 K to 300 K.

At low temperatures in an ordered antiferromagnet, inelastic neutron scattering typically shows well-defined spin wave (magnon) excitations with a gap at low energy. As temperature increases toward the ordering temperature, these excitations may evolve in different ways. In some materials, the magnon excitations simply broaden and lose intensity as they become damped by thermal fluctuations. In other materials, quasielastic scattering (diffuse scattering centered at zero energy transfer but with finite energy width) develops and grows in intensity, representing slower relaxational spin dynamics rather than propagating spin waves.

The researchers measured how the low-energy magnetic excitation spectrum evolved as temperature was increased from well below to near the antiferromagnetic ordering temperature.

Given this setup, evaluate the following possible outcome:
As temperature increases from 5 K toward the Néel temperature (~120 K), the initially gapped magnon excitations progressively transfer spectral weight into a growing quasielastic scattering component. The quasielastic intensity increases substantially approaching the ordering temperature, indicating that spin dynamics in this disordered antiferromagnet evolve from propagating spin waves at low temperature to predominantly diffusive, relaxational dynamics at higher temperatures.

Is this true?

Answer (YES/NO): YES